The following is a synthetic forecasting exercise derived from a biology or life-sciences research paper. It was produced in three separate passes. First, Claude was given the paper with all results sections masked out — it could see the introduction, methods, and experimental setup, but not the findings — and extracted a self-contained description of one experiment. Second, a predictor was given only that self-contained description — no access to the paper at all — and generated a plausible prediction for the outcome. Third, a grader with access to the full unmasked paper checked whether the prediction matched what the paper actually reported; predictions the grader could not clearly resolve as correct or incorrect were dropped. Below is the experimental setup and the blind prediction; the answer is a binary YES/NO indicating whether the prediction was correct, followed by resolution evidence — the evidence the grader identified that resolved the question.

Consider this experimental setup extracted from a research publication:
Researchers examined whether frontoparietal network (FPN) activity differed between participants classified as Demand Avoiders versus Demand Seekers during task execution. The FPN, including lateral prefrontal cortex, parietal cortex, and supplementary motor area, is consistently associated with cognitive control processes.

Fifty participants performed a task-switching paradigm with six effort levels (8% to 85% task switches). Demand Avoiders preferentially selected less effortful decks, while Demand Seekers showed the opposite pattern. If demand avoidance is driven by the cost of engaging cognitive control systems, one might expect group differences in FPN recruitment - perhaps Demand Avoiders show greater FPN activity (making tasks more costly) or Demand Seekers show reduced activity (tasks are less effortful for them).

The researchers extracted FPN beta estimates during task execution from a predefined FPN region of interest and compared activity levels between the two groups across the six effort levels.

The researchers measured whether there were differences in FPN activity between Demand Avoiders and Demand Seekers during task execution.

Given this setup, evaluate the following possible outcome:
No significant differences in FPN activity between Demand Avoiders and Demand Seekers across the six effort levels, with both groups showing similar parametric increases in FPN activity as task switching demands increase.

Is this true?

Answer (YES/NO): YES